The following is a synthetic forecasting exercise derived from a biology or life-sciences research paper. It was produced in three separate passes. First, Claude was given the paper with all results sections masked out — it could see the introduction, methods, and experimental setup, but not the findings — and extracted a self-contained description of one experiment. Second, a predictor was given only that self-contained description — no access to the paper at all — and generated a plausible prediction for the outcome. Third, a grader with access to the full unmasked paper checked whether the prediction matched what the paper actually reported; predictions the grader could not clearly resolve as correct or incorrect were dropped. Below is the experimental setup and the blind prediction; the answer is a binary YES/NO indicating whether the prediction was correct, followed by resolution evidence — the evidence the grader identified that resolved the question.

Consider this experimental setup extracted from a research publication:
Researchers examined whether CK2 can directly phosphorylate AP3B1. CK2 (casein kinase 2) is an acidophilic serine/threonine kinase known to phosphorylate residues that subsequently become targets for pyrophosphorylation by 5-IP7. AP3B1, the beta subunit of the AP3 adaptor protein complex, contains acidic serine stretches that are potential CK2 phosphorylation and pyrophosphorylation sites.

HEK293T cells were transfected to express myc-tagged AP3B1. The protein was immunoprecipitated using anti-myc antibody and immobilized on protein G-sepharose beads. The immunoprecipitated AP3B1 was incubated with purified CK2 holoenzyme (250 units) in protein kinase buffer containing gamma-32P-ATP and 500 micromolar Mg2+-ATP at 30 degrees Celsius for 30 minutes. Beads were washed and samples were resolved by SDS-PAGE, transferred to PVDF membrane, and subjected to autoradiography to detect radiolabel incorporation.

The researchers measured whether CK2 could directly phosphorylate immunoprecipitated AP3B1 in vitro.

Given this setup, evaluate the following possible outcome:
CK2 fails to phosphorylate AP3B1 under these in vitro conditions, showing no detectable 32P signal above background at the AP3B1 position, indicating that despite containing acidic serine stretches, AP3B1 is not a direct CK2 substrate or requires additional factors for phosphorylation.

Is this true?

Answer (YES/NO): NO